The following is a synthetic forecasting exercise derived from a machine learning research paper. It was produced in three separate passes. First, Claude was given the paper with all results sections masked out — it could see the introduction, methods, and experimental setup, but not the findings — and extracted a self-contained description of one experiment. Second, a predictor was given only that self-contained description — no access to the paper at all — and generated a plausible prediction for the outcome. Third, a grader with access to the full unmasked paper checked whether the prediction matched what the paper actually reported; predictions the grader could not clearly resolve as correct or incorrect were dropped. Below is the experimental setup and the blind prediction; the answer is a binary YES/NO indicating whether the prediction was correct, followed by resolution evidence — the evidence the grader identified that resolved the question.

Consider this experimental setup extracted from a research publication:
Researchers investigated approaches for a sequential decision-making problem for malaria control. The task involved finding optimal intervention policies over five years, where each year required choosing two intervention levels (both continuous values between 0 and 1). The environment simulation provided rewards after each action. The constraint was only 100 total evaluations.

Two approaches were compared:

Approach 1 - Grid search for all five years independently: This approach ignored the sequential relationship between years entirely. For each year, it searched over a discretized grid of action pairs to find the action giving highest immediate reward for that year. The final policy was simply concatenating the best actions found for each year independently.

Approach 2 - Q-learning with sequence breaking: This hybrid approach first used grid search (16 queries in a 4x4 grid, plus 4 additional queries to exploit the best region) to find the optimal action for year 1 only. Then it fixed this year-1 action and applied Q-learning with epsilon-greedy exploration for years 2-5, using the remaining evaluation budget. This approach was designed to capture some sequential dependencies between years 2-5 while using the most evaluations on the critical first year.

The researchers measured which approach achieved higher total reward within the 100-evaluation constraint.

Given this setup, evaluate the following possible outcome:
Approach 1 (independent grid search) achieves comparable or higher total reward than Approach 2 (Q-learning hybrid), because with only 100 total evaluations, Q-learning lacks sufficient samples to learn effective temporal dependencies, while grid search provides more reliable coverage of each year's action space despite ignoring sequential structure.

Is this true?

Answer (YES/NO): YES